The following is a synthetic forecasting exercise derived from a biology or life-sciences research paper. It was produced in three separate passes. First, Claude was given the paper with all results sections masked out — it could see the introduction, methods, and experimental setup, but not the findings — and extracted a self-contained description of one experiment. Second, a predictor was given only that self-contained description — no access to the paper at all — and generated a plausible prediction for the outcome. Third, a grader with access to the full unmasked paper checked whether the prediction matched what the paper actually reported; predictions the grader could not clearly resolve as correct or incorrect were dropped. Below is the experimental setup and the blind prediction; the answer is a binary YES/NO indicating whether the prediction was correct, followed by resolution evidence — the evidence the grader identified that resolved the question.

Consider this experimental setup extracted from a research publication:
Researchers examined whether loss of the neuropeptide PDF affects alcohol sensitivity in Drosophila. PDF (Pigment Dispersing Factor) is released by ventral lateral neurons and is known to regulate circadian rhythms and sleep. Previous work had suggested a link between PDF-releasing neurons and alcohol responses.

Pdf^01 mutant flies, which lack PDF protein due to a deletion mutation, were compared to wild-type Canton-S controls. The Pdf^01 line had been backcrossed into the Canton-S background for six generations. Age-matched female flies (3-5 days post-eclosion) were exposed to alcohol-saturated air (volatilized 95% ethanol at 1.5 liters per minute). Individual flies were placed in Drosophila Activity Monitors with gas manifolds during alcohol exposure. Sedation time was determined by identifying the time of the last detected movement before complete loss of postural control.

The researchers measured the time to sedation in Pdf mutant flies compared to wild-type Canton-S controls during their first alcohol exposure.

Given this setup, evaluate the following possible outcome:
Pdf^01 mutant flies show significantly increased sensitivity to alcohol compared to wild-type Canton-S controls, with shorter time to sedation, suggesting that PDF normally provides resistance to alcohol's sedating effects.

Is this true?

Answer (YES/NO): NO